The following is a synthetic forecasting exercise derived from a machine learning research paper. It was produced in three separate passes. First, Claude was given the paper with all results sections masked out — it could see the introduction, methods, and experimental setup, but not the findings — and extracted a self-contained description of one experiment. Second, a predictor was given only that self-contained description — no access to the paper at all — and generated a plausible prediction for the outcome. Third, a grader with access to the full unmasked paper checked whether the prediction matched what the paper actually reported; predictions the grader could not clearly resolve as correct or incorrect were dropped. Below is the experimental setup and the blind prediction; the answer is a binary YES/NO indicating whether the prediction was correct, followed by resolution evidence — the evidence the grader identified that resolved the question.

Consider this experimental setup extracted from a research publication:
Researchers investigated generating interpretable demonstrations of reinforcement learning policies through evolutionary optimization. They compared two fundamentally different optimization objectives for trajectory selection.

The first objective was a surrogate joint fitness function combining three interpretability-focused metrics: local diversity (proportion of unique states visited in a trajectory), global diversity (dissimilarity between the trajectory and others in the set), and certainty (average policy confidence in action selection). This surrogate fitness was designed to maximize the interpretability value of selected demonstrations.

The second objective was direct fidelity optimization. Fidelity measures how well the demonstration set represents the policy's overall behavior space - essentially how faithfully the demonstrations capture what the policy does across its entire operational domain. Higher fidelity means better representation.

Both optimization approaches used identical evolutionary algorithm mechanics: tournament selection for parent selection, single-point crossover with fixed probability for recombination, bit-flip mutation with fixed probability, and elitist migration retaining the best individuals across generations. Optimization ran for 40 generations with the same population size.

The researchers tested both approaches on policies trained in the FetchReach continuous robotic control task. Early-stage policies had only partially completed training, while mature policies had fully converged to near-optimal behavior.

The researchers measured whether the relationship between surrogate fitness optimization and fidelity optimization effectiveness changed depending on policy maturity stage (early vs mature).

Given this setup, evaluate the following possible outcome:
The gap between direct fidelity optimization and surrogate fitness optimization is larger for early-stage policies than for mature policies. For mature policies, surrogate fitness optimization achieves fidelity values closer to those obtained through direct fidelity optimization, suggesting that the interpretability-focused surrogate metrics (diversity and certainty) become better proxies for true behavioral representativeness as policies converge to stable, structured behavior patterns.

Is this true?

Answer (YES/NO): NO